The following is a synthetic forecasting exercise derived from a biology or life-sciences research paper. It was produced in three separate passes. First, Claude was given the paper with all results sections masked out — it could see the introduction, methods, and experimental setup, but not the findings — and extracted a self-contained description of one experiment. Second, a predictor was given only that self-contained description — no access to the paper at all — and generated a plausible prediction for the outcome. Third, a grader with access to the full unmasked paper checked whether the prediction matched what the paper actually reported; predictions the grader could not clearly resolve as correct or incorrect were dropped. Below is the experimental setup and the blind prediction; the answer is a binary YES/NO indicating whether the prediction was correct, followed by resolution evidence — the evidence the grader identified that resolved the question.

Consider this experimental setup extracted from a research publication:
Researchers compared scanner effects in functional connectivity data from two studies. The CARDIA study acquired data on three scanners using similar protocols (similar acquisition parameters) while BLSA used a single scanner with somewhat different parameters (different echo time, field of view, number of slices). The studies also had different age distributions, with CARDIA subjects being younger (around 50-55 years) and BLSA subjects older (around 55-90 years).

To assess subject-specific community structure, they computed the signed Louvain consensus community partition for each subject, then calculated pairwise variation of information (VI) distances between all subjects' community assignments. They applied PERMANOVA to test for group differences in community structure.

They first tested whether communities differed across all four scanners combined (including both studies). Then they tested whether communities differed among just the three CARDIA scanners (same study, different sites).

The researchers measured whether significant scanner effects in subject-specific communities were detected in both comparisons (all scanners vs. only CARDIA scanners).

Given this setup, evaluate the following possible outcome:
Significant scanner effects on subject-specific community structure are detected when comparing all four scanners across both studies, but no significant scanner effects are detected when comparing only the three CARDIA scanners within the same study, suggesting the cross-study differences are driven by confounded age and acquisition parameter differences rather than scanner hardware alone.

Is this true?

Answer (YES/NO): NO